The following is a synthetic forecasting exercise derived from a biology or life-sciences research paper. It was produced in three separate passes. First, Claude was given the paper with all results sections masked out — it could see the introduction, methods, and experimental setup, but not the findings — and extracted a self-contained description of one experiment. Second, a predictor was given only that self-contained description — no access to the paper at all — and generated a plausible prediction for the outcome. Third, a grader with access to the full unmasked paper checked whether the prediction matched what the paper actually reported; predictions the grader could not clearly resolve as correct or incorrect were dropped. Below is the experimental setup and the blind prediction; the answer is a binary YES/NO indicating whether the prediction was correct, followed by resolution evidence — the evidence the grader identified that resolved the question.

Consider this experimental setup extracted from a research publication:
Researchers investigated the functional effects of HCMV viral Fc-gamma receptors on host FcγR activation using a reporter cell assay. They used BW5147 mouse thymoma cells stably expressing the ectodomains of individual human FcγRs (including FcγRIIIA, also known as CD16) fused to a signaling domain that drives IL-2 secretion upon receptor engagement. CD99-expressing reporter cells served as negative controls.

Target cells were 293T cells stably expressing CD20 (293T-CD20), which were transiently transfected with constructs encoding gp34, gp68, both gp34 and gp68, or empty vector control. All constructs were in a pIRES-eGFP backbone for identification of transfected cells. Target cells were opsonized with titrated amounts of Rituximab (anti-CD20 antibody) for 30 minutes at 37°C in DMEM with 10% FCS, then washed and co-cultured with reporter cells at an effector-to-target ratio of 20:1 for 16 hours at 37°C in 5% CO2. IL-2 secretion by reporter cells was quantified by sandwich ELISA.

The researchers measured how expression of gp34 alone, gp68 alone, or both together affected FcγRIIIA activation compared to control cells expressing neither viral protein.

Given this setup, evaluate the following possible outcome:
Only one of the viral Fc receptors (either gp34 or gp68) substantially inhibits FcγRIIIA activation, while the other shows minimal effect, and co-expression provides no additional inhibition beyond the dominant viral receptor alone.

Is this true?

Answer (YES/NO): NO